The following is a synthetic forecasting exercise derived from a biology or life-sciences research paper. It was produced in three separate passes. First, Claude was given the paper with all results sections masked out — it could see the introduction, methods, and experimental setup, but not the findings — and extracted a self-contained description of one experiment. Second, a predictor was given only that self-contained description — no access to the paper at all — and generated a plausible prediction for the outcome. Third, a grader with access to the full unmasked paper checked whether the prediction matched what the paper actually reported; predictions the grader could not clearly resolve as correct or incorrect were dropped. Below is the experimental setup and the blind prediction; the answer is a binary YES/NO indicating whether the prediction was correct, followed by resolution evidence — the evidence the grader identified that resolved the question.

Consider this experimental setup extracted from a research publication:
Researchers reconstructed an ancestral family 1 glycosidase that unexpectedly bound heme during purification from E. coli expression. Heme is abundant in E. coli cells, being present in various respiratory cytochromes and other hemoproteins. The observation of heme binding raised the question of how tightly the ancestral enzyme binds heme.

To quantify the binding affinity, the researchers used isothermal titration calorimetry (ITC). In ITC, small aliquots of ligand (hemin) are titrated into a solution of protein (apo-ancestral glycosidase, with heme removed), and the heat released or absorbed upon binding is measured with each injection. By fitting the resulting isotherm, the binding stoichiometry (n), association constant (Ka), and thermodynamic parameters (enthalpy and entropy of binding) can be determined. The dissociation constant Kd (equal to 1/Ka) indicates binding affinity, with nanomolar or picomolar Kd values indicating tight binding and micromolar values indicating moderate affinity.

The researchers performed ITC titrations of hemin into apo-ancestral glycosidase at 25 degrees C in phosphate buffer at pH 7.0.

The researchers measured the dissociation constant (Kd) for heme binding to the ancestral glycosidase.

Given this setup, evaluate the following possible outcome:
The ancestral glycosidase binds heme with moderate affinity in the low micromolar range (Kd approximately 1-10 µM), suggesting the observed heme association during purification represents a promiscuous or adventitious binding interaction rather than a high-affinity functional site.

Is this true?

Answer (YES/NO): NO